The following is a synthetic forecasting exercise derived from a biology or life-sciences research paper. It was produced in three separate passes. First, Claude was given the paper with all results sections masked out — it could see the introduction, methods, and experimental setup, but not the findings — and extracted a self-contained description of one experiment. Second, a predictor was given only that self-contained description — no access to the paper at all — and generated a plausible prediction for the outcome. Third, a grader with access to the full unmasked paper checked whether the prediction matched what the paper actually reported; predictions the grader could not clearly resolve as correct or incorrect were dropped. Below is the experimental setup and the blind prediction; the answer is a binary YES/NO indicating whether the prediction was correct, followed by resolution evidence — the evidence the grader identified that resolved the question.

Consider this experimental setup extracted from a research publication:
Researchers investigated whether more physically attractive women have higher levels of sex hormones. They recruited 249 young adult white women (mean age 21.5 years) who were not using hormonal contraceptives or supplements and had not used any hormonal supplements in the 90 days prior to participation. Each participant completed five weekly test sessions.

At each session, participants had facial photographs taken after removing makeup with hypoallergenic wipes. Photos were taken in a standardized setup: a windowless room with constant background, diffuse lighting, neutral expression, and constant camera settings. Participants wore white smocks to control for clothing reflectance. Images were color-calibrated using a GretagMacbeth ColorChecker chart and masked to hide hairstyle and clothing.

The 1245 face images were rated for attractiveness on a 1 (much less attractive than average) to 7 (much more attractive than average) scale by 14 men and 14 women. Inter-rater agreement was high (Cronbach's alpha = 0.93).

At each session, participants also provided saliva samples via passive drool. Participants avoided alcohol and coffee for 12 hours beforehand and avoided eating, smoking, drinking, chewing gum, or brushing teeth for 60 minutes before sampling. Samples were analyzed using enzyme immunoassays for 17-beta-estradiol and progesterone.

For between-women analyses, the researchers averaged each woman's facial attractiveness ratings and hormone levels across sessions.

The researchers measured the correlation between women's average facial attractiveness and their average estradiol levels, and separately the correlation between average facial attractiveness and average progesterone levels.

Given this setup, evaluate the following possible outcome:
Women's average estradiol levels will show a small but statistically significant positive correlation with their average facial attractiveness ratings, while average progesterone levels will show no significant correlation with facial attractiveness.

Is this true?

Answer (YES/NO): NO